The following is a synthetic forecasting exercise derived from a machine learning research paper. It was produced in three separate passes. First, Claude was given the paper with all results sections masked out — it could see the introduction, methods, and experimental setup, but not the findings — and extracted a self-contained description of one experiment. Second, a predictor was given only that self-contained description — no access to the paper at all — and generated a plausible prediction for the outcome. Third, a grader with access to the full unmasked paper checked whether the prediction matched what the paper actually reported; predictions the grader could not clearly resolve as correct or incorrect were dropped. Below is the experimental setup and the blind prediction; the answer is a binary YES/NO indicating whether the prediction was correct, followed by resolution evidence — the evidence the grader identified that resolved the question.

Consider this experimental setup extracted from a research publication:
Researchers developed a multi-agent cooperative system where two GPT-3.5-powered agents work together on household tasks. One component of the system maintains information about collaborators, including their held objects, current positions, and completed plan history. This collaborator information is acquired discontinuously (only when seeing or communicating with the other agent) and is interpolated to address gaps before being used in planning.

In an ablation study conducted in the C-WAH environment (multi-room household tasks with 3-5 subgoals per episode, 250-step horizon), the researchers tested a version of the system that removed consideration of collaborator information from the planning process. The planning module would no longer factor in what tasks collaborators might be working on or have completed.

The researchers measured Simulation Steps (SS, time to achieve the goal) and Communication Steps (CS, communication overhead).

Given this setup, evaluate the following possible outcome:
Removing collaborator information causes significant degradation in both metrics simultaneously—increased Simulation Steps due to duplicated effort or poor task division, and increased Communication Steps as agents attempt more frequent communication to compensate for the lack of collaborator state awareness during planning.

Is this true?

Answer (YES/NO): YES